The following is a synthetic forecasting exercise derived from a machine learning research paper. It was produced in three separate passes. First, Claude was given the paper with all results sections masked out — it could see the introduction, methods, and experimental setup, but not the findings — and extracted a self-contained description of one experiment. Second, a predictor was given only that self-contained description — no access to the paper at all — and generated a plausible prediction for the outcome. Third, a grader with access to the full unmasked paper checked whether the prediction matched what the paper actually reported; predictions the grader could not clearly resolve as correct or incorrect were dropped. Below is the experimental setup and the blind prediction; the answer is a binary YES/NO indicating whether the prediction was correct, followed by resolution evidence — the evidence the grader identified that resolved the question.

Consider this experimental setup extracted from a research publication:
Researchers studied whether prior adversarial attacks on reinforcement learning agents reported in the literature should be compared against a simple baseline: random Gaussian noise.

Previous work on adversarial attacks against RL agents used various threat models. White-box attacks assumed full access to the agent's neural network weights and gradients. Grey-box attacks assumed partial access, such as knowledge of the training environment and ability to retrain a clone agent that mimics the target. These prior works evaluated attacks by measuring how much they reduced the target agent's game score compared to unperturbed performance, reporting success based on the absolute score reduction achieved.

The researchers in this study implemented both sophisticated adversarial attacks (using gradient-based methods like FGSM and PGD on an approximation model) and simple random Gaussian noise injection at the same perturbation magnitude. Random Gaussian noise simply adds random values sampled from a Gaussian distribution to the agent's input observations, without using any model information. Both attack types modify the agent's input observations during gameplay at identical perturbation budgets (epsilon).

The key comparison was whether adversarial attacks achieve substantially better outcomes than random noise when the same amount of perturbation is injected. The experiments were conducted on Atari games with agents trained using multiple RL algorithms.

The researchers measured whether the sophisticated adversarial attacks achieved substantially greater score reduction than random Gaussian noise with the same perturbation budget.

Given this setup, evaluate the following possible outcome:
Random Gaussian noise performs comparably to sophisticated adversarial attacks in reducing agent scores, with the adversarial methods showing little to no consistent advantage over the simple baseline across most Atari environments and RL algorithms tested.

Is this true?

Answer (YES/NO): YES